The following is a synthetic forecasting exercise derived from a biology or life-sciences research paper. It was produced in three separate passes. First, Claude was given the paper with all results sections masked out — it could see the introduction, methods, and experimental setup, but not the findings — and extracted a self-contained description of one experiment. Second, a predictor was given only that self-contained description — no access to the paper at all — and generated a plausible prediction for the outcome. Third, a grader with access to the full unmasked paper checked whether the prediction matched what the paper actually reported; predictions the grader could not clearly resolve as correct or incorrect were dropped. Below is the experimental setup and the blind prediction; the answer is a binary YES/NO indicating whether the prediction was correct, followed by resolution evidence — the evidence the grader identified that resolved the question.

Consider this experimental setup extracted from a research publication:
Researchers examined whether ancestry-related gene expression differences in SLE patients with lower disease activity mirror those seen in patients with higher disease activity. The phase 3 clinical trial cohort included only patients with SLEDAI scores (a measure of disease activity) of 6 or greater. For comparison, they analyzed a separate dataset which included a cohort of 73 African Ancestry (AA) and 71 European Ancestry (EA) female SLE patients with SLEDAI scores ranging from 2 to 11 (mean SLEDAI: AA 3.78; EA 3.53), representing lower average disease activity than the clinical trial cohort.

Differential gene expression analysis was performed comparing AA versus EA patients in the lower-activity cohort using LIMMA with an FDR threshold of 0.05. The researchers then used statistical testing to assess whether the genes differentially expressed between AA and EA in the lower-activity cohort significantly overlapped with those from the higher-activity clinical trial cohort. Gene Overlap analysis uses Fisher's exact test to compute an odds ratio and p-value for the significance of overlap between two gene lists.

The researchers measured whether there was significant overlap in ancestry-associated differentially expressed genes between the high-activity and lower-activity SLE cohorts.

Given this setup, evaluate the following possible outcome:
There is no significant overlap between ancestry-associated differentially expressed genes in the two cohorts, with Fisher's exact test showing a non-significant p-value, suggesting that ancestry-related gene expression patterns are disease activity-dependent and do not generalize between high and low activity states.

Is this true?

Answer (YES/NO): NO